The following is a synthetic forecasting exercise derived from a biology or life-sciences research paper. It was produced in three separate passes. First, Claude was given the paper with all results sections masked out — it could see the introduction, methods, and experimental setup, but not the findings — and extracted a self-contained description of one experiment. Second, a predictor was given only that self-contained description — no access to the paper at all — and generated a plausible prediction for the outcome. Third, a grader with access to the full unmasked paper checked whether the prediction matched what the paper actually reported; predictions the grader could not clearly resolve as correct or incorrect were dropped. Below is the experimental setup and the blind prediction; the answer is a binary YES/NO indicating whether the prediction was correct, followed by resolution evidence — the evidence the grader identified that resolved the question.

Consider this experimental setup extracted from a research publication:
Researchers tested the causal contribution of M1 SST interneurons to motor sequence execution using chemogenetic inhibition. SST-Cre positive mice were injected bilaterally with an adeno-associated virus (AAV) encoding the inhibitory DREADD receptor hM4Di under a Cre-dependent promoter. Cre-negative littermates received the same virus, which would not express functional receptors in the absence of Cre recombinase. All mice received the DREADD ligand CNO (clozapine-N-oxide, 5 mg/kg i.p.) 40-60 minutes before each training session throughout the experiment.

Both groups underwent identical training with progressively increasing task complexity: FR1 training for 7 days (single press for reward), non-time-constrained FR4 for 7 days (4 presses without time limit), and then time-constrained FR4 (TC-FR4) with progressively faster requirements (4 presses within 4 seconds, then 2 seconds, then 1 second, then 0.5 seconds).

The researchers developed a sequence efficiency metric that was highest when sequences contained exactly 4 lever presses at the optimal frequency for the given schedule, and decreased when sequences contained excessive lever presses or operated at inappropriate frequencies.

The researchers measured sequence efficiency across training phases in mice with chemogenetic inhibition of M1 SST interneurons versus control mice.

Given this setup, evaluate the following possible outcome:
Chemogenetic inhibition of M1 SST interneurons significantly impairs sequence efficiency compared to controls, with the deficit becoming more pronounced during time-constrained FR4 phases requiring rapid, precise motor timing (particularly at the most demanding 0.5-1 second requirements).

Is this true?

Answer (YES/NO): YES